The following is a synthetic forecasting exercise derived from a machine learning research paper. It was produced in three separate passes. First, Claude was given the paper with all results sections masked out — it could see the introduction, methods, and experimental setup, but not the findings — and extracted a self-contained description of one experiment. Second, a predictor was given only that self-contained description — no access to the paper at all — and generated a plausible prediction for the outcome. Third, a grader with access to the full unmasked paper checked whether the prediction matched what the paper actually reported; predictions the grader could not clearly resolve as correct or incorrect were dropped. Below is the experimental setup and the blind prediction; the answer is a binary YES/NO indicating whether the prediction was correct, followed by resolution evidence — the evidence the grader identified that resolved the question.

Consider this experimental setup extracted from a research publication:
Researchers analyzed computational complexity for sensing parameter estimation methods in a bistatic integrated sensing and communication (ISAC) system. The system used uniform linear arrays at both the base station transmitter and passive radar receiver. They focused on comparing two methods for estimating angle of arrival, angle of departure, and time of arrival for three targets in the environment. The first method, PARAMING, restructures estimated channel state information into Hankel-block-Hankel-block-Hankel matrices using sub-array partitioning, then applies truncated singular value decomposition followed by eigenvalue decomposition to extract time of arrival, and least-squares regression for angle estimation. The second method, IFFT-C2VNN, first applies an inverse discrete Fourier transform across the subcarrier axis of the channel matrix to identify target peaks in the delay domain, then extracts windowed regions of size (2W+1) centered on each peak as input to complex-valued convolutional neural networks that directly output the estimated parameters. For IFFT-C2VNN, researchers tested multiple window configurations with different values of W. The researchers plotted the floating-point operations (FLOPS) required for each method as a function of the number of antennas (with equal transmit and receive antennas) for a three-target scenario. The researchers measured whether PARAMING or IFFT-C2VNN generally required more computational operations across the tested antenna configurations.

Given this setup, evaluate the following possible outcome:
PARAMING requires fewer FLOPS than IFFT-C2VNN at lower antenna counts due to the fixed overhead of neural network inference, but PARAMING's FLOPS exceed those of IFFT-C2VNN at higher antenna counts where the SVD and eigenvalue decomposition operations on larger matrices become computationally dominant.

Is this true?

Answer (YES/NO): NO